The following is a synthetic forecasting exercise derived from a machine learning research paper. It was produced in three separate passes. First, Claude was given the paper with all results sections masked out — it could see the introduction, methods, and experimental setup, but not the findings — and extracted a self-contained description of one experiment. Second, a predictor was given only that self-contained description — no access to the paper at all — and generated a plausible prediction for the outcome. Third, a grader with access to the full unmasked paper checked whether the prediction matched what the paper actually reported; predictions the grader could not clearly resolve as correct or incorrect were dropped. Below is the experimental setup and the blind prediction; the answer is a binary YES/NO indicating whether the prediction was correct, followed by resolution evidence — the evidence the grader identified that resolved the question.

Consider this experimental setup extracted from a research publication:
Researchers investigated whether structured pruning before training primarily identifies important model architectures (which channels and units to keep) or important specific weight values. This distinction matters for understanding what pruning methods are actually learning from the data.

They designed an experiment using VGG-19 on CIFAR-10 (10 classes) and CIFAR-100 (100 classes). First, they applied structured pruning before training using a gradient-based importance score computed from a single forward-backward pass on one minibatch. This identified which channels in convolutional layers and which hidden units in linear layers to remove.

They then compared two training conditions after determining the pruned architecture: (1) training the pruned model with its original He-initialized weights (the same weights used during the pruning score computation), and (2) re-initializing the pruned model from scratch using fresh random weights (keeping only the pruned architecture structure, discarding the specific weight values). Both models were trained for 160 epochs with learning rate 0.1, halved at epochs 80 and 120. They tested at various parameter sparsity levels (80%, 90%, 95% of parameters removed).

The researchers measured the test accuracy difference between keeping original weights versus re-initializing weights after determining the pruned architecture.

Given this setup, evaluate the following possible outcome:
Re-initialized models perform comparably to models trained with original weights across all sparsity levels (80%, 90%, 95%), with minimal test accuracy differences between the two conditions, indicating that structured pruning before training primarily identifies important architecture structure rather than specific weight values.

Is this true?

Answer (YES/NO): NO